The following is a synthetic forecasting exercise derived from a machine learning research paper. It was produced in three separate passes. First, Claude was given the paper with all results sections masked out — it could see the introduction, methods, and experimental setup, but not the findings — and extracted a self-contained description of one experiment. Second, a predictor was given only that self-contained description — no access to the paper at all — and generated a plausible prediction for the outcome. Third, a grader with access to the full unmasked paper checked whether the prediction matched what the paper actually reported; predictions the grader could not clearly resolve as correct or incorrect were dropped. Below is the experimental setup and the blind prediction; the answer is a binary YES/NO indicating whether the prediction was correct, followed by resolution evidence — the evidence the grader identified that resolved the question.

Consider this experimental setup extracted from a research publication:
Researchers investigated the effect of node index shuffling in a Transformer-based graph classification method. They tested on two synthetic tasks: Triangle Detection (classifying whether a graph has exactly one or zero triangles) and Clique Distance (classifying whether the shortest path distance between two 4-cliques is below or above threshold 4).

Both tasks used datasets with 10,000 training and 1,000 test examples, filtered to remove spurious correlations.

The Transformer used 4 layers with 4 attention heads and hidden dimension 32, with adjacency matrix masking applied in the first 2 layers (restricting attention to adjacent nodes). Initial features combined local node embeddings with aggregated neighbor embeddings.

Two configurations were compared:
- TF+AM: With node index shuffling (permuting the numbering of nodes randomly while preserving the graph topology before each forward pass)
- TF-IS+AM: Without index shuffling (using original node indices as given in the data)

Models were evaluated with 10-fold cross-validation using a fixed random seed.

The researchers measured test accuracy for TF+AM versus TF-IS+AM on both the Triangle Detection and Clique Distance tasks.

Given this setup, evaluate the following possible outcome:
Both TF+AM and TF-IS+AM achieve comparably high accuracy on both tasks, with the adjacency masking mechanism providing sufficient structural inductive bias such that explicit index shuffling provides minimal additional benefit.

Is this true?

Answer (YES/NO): NO